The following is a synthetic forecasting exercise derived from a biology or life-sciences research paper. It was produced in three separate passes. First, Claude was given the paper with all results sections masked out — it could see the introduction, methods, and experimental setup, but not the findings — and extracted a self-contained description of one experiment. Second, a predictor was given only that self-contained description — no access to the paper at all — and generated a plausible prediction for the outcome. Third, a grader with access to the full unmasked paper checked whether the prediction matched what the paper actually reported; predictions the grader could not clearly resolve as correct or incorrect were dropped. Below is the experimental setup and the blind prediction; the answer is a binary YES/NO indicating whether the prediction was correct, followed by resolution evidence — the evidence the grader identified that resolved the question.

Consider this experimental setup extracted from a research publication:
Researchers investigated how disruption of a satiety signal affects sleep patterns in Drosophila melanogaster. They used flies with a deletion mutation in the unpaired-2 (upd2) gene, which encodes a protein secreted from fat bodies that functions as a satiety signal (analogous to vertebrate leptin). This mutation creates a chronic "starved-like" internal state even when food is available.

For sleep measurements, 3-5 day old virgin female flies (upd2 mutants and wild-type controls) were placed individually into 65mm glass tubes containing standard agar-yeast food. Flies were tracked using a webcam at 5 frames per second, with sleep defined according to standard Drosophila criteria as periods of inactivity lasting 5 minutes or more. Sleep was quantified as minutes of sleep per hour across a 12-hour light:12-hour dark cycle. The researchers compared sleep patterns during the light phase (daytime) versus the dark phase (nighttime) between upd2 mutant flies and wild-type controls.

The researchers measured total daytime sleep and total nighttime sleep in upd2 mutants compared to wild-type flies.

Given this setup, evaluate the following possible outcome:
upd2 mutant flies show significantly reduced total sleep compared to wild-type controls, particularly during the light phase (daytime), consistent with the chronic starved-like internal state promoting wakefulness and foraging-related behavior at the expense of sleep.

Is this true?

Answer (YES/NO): YES